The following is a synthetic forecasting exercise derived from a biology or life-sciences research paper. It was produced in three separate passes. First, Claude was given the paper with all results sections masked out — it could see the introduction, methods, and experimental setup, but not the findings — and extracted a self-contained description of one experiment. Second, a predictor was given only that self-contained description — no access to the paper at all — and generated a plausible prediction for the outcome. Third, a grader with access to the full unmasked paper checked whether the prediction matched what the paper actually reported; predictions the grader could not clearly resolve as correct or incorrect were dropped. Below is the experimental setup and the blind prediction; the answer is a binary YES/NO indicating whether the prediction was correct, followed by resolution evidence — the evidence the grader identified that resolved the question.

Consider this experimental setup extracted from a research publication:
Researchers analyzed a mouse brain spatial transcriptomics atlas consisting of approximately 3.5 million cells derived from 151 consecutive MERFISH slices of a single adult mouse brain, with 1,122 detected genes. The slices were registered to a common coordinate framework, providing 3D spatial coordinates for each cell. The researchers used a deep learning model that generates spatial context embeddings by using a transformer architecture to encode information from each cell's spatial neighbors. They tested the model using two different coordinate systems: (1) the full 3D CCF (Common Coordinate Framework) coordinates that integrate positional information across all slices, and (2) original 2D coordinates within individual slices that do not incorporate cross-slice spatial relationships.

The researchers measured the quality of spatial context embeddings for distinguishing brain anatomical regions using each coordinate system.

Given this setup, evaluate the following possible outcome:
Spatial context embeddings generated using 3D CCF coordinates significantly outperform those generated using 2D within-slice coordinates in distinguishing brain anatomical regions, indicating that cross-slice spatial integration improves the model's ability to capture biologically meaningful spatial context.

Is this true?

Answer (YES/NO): YES